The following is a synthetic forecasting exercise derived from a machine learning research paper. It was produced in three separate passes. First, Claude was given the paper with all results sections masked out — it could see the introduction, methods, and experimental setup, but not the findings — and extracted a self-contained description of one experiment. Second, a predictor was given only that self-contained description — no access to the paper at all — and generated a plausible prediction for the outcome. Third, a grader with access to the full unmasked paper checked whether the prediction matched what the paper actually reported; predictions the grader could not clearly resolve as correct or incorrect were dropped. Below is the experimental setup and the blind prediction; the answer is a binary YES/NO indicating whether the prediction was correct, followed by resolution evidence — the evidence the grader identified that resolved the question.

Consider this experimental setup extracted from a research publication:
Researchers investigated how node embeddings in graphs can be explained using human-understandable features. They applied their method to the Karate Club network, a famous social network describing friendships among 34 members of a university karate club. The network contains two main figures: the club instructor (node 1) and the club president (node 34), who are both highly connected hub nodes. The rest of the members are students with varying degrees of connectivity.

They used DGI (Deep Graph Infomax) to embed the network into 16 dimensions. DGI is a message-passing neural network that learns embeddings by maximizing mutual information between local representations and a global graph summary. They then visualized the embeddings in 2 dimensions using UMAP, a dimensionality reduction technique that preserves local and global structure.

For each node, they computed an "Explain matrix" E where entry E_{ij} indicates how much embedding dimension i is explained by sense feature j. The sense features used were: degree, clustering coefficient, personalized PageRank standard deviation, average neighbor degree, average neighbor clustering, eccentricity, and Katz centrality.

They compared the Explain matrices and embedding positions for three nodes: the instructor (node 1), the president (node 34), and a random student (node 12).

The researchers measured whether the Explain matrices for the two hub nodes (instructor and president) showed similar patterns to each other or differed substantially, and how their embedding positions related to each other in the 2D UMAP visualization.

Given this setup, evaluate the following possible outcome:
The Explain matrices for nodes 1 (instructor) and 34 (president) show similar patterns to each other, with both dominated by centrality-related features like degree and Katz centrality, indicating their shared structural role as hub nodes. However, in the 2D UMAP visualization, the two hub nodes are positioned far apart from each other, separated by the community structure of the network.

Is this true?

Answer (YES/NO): NO